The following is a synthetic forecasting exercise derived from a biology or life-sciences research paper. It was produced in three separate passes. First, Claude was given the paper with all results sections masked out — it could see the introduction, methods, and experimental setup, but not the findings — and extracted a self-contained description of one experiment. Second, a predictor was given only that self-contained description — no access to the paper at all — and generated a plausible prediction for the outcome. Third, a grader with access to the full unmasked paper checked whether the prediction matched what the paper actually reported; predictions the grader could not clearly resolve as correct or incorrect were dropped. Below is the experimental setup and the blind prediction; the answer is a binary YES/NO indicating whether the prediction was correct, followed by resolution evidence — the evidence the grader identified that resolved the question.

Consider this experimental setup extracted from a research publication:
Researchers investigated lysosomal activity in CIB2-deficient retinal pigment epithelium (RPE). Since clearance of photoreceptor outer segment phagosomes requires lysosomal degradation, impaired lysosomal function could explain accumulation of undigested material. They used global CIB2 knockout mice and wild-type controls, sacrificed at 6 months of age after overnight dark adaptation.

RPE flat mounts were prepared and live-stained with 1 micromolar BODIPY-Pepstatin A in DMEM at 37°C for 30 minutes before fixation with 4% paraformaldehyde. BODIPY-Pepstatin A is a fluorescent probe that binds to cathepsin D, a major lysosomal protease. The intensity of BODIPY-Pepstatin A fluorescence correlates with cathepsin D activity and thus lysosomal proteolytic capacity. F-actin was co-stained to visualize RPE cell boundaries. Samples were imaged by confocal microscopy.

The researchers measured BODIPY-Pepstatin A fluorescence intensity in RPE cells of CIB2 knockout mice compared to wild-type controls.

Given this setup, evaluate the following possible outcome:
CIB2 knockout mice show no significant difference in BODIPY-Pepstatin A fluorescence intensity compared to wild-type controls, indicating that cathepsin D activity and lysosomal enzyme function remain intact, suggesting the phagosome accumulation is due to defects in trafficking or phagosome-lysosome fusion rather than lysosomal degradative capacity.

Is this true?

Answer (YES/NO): NO